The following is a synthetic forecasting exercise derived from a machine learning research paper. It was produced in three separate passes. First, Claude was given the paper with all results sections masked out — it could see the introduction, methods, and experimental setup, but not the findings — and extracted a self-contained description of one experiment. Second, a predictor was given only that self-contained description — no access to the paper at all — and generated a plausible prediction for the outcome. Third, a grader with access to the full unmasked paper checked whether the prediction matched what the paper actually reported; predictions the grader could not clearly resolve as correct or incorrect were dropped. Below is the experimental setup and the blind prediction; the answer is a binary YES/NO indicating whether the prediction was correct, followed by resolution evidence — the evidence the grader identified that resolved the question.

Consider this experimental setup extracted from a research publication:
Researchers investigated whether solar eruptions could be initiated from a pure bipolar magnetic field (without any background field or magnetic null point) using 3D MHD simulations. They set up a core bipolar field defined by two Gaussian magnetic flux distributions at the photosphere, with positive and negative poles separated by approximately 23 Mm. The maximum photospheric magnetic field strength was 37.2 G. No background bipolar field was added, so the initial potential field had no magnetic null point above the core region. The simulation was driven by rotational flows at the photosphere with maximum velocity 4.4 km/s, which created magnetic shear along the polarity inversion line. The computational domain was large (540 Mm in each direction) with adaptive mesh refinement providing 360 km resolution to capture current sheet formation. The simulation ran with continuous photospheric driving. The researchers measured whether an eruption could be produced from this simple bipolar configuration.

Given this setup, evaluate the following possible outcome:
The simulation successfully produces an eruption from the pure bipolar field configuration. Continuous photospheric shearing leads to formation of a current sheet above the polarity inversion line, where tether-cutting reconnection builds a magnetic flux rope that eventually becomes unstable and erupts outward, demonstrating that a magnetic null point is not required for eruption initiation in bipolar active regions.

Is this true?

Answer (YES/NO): NO